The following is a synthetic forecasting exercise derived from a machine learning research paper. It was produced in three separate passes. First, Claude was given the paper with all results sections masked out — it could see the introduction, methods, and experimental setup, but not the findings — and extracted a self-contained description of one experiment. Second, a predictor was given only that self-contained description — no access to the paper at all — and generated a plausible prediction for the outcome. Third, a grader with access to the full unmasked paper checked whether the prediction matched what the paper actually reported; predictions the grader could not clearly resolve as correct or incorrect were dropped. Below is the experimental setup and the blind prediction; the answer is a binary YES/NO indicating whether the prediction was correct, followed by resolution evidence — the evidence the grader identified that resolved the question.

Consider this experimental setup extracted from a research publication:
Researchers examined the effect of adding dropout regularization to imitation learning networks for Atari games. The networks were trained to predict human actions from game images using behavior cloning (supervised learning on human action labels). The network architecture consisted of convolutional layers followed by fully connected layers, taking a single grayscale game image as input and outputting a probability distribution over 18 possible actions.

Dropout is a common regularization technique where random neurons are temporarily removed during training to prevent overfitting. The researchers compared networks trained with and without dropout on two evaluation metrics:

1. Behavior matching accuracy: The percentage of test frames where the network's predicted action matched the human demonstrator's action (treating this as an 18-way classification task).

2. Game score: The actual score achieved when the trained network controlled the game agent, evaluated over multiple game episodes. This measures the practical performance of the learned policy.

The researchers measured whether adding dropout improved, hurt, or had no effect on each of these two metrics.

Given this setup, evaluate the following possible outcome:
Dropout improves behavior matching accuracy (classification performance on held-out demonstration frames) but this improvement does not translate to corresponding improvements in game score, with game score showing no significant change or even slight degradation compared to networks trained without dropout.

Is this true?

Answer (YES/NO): YES